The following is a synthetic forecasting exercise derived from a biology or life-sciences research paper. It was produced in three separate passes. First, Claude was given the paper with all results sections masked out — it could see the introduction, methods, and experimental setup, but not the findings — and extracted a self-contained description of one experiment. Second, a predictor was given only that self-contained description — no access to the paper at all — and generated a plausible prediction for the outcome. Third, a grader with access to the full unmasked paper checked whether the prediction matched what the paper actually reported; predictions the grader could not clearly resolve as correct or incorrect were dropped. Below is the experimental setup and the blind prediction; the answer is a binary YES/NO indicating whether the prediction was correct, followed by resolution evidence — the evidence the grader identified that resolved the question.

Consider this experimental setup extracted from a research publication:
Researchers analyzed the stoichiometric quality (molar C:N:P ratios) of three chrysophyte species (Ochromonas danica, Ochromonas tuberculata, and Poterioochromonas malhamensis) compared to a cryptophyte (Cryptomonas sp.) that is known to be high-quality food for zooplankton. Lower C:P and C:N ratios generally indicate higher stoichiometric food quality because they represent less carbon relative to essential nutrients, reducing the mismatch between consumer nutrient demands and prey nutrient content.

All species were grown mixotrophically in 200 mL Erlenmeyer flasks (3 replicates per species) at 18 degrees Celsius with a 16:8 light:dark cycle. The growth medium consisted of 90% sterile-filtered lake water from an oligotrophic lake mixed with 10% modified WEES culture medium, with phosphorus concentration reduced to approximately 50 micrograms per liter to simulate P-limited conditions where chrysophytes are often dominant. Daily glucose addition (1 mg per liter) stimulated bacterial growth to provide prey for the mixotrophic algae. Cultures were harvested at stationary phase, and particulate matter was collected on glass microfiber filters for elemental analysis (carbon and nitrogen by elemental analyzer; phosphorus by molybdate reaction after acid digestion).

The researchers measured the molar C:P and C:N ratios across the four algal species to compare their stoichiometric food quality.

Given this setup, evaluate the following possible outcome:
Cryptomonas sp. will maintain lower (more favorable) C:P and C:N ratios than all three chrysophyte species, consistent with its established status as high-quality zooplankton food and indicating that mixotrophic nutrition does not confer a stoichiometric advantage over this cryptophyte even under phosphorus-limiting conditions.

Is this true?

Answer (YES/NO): NO